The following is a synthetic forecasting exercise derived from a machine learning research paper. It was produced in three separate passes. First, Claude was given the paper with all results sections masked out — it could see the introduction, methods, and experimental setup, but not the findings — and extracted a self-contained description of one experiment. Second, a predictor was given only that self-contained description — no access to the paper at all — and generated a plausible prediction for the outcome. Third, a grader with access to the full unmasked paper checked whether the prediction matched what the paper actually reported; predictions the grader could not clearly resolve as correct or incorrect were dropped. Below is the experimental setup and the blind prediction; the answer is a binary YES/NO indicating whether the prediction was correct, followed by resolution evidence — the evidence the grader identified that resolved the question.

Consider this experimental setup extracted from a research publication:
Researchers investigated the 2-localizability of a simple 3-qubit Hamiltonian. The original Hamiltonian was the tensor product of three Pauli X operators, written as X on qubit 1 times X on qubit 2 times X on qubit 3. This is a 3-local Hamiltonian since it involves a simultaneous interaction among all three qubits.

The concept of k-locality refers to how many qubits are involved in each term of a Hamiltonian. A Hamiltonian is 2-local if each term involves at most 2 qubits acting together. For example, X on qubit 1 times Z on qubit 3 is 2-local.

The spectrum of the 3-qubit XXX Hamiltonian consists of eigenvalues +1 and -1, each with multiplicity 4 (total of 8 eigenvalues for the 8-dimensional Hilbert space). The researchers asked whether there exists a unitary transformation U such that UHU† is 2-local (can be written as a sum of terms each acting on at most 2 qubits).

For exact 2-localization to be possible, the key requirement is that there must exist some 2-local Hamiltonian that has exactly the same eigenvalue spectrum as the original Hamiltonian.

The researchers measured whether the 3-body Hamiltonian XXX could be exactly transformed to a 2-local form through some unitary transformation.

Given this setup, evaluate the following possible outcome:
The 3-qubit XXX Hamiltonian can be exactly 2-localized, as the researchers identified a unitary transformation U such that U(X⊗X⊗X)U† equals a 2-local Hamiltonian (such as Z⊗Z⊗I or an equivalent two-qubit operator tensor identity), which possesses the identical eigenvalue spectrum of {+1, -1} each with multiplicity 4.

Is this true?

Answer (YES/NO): YES